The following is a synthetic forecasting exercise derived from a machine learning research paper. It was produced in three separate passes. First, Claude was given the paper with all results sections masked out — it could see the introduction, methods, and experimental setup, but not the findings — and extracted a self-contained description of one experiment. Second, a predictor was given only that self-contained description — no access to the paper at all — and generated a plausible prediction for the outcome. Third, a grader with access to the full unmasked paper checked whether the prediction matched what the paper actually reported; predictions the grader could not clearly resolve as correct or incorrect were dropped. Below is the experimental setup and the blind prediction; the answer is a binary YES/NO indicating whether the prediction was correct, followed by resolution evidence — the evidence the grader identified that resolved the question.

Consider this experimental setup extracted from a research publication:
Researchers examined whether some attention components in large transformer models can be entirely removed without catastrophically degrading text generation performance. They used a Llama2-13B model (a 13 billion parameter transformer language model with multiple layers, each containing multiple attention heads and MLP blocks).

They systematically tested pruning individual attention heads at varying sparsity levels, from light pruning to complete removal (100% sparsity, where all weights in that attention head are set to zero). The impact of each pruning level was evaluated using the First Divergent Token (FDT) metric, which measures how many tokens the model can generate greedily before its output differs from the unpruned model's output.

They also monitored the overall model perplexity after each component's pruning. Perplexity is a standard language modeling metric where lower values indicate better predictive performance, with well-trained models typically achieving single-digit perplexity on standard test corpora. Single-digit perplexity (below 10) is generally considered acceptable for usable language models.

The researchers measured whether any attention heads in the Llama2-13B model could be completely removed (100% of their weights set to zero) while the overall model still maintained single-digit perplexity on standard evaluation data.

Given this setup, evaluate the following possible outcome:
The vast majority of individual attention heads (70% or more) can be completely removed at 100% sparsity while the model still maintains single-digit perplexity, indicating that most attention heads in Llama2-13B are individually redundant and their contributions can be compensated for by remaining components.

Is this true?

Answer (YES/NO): NO